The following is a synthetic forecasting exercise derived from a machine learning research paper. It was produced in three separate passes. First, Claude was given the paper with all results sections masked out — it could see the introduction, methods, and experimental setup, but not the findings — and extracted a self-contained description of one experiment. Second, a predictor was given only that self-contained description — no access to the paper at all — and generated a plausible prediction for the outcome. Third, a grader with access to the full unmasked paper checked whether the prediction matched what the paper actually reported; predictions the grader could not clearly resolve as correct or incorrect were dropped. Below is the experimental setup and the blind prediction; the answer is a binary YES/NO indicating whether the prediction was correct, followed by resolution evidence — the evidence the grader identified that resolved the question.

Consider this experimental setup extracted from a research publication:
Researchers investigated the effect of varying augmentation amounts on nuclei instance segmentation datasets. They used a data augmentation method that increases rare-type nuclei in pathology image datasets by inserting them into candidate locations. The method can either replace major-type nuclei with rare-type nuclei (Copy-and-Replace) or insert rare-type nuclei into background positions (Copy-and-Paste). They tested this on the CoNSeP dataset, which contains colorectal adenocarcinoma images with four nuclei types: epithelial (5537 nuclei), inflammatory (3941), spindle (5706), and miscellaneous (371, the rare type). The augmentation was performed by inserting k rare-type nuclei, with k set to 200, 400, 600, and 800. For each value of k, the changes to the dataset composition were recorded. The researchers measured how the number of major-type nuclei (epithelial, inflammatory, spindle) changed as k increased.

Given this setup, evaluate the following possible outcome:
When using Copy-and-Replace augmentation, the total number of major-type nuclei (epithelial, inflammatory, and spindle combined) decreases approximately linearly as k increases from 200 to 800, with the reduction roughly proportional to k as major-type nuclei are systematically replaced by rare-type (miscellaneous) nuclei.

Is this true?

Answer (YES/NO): NO